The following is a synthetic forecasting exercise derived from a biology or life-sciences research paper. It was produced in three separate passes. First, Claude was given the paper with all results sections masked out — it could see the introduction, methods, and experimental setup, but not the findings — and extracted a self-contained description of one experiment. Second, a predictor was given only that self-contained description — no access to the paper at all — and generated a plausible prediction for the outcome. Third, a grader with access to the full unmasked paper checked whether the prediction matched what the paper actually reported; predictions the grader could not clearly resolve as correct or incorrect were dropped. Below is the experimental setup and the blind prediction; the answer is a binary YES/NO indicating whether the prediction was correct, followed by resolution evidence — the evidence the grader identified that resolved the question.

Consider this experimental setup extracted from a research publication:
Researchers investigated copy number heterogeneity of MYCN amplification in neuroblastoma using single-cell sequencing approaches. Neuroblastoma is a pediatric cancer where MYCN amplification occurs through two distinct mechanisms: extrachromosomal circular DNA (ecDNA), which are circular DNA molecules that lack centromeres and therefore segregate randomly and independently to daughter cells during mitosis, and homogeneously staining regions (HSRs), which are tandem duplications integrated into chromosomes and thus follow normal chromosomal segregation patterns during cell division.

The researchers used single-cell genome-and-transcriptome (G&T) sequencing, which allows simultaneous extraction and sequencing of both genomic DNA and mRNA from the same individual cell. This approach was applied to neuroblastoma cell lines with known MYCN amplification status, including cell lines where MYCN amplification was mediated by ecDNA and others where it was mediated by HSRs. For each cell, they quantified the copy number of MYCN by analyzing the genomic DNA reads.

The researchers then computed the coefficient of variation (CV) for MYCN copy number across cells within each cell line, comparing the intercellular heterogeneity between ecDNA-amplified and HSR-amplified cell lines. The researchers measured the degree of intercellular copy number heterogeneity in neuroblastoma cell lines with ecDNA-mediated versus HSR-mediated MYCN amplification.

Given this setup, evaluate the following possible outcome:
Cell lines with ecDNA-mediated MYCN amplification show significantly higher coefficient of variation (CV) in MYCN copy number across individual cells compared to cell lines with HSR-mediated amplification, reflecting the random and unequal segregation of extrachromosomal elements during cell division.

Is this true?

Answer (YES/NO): YES